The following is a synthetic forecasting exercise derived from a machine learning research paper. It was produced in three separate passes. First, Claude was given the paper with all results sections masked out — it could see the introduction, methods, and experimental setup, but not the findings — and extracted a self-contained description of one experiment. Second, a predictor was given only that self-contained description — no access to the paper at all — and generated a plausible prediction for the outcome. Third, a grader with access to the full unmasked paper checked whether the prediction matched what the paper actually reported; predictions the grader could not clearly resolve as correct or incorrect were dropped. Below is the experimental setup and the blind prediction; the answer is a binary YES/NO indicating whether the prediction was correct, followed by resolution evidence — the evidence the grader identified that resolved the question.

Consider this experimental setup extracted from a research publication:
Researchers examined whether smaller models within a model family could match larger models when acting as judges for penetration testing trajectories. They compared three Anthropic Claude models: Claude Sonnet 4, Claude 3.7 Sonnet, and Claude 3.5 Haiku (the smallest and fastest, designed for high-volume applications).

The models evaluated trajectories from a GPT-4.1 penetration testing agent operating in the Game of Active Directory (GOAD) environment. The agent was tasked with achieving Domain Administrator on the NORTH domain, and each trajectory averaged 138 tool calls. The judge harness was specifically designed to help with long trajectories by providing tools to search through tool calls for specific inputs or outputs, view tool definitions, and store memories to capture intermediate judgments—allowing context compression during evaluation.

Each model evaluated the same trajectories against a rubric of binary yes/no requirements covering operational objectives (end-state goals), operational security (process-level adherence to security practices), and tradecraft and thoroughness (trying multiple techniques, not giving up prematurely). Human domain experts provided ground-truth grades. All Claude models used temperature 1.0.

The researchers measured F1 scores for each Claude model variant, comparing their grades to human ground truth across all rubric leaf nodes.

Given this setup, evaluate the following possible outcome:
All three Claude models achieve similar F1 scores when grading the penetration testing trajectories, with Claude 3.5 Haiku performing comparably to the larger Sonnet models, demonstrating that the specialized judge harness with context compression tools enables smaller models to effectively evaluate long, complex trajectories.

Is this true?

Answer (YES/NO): NO